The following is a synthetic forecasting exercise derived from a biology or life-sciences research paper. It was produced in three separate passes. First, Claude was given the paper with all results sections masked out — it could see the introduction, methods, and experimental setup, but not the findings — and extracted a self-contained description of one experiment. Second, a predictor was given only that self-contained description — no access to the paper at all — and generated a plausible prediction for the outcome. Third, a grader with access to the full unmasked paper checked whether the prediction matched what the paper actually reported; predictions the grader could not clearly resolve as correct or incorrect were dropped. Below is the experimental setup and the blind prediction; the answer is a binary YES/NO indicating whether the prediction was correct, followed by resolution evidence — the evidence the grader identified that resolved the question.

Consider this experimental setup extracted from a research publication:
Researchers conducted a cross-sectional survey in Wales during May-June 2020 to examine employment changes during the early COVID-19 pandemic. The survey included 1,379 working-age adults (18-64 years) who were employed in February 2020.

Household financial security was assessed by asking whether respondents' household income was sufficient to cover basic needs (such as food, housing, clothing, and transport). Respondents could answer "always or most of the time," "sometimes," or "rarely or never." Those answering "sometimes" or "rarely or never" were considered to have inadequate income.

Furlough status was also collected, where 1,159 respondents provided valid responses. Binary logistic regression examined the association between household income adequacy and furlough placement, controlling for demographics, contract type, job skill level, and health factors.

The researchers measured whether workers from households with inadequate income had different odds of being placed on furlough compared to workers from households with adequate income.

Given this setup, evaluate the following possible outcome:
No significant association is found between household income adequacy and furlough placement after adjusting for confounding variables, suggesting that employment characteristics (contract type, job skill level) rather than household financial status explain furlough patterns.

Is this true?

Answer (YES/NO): NO